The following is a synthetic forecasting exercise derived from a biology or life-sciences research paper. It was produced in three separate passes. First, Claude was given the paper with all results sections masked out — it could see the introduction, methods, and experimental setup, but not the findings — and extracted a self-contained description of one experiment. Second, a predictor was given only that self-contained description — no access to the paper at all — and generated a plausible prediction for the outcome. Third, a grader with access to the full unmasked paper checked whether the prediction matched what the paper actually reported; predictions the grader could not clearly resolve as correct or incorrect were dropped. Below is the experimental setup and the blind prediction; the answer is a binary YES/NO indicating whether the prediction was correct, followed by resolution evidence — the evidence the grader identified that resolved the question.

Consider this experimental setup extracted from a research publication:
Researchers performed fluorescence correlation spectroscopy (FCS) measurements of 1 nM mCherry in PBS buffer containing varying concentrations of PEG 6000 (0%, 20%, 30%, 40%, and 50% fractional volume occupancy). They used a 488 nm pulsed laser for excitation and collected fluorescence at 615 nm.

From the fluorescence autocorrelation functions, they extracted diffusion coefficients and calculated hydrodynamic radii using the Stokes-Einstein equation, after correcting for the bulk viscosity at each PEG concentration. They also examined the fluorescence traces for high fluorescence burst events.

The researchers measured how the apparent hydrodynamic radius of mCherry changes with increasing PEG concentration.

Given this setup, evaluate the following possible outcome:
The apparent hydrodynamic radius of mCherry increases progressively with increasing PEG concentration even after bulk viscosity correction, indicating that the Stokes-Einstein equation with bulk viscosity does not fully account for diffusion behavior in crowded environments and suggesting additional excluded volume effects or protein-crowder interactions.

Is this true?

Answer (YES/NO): NO